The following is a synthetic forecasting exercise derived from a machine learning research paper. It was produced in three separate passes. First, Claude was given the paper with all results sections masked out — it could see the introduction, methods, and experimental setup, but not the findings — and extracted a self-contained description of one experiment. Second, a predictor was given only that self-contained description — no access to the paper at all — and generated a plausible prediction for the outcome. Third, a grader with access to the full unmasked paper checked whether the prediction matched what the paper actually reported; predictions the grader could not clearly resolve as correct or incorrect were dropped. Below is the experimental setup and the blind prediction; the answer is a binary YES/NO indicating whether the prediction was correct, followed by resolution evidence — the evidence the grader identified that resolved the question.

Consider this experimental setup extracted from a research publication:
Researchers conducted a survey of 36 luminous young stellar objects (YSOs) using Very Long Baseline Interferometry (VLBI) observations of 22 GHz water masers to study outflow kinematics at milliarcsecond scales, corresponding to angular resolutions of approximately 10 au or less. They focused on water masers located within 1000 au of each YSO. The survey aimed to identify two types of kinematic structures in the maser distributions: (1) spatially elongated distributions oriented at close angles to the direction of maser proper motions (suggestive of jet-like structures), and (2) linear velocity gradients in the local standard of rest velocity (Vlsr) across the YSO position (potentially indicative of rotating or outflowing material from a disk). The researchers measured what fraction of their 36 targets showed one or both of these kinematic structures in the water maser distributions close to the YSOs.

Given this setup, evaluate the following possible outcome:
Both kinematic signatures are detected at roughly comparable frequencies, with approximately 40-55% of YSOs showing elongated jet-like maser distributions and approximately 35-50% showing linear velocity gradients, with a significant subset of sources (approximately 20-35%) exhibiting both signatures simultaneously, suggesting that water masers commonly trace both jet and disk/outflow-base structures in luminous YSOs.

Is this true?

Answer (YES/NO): NO